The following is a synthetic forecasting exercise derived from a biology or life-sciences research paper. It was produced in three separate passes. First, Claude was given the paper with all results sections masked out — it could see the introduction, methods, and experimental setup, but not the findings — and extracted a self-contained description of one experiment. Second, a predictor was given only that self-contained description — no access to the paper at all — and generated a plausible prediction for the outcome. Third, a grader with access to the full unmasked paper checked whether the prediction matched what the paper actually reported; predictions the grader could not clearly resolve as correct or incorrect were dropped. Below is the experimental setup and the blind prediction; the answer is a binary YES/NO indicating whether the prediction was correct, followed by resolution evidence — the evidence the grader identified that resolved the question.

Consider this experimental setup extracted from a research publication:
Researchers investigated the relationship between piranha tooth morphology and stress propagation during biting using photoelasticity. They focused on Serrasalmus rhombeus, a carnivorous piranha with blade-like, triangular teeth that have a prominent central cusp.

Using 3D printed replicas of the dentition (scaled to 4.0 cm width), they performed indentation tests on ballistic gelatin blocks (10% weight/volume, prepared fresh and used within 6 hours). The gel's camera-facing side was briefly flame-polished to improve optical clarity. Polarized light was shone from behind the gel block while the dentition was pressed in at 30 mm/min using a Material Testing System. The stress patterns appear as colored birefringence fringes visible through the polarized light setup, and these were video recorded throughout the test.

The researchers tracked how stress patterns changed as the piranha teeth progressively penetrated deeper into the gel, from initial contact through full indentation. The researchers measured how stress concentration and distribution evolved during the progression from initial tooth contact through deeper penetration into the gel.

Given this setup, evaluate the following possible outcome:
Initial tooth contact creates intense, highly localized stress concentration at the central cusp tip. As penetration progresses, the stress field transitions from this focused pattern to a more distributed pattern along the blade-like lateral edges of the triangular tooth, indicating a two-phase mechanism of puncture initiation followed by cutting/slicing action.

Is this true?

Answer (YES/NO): NO